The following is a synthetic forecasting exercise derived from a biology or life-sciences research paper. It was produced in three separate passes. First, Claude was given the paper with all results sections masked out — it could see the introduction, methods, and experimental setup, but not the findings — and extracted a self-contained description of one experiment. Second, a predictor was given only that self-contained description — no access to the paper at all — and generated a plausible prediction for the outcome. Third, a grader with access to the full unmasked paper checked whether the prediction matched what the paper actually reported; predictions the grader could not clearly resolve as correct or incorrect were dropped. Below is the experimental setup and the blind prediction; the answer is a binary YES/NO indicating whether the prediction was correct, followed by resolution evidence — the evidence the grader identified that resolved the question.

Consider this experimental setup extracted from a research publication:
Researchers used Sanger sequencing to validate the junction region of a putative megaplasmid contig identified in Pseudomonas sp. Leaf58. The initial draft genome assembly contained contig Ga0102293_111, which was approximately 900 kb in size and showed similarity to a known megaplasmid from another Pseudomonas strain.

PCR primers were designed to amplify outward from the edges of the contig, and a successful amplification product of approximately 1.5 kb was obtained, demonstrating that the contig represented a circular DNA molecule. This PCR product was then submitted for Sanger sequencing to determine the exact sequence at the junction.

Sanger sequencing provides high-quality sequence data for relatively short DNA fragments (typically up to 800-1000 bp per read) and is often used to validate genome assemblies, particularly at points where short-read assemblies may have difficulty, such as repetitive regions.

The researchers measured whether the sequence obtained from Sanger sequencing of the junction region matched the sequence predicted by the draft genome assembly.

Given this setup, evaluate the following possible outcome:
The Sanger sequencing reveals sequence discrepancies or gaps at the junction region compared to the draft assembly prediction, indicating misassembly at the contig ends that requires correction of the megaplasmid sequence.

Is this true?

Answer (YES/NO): YES